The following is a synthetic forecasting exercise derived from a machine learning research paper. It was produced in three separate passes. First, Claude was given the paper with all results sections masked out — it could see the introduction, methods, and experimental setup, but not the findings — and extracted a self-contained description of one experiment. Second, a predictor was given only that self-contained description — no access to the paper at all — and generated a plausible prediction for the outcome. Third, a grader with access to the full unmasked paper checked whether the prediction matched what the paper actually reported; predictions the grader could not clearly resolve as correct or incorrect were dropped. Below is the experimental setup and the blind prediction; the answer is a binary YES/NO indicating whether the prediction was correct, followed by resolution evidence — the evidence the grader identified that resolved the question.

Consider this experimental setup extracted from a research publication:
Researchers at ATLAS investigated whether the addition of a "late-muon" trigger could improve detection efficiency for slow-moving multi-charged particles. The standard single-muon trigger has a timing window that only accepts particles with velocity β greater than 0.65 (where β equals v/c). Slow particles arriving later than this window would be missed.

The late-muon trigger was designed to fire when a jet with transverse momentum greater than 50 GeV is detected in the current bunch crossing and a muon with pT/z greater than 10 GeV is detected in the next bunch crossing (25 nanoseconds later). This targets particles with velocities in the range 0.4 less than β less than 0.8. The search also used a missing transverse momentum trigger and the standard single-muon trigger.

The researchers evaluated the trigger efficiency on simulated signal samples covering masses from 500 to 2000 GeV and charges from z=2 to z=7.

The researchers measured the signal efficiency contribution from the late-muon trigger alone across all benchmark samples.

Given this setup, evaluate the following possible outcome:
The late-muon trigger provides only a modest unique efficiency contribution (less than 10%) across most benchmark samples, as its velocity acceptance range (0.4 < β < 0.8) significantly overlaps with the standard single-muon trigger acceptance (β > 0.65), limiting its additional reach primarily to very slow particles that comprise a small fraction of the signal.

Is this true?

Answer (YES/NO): YES